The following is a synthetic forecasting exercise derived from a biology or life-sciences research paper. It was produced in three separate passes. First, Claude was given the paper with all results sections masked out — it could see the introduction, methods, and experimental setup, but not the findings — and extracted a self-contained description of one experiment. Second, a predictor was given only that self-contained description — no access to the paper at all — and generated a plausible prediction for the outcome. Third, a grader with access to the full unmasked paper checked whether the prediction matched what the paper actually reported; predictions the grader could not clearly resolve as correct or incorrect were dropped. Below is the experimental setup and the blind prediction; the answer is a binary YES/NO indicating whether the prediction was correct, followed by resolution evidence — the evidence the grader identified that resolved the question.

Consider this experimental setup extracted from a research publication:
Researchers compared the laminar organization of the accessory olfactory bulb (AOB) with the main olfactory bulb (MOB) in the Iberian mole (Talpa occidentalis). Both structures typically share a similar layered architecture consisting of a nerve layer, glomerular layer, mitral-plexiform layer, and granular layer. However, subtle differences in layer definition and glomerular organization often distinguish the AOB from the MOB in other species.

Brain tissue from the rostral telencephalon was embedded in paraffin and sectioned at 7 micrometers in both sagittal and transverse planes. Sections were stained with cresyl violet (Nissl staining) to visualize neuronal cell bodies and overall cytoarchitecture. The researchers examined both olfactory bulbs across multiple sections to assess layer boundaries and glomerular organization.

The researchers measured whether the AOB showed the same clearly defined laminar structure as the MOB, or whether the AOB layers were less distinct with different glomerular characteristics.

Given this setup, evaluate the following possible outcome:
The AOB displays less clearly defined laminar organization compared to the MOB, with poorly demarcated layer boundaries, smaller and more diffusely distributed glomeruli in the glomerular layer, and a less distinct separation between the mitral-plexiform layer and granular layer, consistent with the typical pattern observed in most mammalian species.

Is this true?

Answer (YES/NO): NO